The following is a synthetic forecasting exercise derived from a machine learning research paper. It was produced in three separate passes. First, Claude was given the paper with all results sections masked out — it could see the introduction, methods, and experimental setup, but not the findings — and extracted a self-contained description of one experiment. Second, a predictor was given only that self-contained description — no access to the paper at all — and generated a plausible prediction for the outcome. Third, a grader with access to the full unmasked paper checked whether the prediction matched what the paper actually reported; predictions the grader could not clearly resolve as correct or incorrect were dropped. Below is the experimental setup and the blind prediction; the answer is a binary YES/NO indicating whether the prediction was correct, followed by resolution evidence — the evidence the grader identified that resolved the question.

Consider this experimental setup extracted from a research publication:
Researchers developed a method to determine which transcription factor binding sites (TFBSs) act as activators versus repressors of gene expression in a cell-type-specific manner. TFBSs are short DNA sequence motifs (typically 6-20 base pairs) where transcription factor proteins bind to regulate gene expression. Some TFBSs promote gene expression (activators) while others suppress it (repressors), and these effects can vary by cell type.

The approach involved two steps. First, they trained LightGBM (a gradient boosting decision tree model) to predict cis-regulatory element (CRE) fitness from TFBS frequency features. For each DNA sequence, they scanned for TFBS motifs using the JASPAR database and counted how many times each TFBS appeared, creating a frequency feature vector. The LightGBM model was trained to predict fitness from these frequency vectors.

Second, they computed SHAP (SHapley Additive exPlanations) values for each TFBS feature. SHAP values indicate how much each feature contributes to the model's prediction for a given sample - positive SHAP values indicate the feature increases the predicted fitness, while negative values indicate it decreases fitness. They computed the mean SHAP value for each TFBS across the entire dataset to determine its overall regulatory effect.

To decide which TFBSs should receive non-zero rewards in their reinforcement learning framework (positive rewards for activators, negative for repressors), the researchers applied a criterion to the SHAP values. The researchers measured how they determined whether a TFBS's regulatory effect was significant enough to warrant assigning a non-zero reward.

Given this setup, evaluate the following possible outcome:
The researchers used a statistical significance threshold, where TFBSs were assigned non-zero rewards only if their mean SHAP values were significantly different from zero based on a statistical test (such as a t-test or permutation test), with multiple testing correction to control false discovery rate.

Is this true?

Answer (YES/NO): NO